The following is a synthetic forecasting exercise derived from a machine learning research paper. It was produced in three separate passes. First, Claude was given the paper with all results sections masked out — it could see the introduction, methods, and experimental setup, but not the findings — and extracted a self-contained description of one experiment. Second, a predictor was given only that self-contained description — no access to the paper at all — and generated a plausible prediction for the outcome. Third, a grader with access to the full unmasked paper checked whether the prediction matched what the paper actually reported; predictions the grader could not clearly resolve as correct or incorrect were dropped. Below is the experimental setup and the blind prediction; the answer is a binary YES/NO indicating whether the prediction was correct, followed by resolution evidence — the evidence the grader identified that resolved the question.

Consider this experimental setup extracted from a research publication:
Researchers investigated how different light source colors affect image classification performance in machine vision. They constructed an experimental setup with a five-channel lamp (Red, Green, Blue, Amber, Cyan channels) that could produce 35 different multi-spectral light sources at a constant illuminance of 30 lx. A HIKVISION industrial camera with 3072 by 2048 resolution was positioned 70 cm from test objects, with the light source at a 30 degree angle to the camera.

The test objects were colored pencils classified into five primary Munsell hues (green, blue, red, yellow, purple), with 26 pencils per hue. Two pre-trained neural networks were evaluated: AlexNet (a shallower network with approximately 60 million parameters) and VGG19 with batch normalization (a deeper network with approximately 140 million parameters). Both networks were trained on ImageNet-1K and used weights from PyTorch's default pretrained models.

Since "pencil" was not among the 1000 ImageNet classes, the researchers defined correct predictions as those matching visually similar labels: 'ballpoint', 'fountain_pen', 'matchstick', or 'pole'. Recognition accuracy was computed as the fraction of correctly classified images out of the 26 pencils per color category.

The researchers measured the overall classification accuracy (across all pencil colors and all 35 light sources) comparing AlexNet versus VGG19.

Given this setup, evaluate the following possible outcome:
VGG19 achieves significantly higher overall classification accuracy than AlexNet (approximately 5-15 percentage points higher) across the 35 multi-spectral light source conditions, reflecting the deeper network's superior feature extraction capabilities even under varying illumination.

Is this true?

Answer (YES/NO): NO